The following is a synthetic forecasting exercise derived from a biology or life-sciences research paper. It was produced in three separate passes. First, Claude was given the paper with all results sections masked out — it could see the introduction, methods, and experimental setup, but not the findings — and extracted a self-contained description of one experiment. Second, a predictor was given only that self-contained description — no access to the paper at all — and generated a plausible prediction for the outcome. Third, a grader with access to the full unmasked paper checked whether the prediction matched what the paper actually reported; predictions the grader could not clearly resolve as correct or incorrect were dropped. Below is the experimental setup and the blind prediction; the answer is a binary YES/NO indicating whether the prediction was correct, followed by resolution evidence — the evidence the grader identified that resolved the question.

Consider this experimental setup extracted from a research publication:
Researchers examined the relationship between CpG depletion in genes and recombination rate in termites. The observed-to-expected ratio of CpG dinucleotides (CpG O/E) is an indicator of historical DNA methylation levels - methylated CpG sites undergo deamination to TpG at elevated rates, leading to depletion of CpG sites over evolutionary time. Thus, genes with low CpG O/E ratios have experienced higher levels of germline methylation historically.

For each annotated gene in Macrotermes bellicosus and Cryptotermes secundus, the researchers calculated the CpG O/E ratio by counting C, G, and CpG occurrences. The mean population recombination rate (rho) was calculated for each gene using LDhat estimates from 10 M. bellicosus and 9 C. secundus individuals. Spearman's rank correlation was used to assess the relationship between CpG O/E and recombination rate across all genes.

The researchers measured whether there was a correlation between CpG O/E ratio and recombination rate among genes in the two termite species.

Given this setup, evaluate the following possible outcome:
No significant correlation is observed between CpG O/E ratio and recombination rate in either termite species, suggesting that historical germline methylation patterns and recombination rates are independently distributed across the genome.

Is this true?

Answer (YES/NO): NO